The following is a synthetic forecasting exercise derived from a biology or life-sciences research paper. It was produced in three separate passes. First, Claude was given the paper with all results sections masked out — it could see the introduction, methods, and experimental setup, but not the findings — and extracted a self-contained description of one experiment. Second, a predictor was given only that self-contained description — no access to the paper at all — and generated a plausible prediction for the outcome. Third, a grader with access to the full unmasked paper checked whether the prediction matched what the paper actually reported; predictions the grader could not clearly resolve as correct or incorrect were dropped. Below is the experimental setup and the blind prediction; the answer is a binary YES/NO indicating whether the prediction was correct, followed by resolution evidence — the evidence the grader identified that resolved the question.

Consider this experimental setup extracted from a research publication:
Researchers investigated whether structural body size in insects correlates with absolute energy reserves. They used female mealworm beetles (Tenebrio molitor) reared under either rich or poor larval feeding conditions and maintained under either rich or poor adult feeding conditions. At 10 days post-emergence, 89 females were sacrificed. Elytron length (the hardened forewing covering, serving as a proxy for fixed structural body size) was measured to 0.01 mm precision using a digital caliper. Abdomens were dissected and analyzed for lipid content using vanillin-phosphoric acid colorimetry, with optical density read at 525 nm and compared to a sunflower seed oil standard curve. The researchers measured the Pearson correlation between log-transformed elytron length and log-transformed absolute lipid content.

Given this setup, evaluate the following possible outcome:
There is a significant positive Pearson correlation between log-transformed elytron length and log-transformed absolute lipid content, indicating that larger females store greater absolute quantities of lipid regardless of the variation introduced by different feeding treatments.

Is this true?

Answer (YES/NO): YES